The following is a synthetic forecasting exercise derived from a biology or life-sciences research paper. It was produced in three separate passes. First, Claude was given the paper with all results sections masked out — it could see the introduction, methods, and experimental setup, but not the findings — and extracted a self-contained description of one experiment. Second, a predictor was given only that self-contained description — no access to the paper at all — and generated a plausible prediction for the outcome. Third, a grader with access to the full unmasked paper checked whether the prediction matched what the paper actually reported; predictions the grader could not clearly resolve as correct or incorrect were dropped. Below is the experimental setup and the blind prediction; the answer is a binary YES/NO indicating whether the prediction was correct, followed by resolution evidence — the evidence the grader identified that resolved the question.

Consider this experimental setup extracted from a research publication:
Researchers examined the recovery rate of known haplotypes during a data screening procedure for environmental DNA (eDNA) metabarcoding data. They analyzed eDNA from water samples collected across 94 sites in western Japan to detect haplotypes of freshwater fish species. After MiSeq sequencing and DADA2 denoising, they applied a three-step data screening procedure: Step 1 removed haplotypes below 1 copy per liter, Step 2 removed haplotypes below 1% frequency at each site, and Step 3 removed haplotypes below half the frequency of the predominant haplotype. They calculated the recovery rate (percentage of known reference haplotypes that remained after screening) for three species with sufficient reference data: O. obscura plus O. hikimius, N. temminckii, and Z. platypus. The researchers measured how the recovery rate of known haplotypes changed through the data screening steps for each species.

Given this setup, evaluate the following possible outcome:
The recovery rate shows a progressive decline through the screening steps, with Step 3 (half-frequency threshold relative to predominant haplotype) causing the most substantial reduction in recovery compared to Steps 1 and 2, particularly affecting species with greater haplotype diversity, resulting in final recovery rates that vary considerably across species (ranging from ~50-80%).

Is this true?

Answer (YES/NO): NO